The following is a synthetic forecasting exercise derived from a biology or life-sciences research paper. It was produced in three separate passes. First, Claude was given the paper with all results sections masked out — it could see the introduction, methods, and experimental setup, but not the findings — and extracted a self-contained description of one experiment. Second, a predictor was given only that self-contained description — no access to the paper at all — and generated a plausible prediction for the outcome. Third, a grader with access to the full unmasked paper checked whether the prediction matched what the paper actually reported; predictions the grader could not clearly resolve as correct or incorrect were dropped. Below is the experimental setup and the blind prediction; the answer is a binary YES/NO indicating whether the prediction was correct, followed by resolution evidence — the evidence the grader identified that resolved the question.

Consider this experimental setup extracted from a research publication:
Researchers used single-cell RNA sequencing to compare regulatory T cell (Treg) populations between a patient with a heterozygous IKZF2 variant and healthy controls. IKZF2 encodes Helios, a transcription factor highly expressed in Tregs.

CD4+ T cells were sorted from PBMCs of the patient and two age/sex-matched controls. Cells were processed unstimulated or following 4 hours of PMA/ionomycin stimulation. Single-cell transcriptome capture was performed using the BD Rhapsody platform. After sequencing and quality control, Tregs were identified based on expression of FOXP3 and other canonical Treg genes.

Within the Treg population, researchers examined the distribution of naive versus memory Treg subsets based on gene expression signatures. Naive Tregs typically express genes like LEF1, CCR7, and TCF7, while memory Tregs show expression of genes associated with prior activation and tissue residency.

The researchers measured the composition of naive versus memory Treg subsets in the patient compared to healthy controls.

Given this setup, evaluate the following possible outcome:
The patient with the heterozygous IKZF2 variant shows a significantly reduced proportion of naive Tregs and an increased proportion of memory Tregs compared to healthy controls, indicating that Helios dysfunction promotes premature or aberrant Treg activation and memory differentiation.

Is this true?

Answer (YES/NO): YES